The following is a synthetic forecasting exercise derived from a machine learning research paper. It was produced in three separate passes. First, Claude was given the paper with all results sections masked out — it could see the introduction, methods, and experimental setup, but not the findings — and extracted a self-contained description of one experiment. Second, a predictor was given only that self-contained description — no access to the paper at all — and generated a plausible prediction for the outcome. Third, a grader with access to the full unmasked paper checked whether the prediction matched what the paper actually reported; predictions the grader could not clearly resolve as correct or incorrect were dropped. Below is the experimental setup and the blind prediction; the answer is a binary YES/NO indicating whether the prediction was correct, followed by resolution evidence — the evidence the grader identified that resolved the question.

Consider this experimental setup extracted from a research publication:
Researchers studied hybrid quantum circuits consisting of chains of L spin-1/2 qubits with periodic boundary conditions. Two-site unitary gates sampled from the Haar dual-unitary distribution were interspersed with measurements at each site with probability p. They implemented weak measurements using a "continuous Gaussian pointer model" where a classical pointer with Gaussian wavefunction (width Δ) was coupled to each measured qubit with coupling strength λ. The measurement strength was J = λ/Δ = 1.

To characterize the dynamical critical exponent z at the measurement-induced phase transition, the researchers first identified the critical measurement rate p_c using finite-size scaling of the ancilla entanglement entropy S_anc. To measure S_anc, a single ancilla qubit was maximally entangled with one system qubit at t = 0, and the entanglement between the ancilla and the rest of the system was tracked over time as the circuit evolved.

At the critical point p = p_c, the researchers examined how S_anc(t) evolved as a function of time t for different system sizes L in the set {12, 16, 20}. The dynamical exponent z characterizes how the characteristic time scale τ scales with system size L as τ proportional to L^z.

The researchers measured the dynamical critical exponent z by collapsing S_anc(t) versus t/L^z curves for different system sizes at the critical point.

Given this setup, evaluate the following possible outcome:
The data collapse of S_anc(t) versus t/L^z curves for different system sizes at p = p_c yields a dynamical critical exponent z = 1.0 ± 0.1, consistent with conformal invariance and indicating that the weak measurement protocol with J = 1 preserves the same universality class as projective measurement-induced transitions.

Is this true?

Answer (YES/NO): YES